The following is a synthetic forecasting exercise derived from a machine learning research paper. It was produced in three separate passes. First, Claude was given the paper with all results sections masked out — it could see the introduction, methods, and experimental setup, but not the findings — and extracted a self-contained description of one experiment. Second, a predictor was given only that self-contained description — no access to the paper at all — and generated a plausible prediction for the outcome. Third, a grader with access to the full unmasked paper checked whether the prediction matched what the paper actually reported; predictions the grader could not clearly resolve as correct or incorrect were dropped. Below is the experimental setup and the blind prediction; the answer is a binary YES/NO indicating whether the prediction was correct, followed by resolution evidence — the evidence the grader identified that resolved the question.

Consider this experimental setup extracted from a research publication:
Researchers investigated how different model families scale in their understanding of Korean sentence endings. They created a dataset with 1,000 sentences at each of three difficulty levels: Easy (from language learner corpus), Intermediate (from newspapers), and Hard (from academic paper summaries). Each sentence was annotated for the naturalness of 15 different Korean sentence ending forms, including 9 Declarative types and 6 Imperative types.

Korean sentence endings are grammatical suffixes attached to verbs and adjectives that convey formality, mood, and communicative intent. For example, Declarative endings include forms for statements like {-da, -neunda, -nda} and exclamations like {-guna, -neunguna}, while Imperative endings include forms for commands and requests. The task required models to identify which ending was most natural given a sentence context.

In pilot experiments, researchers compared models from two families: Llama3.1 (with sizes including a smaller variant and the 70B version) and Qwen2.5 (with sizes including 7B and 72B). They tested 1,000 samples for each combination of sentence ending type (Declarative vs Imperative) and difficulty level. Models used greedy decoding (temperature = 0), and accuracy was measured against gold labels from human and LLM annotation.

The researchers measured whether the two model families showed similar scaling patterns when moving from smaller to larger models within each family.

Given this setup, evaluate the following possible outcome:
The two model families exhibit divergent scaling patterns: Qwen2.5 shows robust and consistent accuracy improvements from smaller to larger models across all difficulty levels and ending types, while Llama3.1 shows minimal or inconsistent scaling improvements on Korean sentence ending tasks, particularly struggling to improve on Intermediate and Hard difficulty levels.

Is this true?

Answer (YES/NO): NO